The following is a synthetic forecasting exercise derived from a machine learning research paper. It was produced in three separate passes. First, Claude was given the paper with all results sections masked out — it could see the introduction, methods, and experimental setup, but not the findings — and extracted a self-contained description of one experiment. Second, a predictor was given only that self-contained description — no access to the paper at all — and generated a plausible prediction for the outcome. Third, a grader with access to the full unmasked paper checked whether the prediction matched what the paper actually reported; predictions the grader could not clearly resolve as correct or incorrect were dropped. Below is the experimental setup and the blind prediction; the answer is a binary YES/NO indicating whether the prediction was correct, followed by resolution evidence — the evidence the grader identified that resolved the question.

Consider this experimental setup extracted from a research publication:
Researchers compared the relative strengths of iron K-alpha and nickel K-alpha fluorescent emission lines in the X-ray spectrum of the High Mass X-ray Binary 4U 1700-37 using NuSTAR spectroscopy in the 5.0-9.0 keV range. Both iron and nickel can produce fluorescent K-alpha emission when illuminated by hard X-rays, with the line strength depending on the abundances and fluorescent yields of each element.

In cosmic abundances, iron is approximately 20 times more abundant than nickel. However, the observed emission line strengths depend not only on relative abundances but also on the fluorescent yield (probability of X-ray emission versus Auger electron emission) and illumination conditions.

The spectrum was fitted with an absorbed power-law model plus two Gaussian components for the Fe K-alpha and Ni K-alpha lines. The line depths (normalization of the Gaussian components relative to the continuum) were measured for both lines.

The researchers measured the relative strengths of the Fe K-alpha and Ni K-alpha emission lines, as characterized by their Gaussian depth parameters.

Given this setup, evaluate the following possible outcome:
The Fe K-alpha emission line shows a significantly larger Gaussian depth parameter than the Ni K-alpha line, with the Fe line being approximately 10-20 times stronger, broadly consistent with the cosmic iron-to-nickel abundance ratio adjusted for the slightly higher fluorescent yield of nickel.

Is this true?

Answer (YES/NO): NO